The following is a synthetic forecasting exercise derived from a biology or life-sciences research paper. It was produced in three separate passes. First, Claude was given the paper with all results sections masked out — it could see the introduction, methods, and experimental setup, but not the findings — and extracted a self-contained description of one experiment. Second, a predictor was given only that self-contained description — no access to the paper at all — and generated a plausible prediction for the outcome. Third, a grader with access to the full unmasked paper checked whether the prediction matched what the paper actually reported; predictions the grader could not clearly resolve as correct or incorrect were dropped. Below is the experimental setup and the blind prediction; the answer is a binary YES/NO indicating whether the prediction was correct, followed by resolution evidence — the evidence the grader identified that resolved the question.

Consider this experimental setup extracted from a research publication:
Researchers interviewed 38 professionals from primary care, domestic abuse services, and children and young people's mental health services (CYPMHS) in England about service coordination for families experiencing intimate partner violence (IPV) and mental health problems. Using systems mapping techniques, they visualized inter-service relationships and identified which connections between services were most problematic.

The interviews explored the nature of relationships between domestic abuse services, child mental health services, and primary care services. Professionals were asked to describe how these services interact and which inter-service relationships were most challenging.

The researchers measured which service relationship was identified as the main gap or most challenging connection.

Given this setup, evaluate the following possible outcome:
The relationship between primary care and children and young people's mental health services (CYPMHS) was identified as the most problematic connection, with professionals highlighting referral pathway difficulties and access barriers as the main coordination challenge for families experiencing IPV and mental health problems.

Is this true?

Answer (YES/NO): NO